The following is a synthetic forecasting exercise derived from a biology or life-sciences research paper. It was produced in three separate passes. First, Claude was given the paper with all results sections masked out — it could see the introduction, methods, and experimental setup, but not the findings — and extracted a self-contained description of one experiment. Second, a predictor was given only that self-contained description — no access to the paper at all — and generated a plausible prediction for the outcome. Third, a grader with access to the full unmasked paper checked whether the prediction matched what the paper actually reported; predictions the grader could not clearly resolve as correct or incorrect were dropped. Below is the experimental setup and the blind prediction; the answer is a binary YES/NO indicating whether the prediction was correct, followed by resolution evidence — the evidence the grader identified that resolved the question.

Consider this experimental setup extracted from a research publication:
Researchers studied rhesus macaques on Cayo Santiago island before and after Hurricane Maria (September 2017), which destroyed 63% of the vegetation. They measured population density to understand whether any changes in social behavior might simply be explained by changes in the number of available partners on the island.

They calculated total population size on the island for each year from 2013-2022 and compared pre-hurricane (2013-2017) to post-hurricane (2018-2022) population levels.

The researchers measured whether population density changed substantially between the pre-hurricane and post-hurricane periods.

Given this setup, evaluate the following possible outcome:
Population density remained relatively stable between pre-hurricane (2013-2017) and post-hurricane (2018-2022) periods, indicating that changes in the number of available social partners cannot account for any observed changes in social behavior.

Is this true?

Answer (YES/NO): YES